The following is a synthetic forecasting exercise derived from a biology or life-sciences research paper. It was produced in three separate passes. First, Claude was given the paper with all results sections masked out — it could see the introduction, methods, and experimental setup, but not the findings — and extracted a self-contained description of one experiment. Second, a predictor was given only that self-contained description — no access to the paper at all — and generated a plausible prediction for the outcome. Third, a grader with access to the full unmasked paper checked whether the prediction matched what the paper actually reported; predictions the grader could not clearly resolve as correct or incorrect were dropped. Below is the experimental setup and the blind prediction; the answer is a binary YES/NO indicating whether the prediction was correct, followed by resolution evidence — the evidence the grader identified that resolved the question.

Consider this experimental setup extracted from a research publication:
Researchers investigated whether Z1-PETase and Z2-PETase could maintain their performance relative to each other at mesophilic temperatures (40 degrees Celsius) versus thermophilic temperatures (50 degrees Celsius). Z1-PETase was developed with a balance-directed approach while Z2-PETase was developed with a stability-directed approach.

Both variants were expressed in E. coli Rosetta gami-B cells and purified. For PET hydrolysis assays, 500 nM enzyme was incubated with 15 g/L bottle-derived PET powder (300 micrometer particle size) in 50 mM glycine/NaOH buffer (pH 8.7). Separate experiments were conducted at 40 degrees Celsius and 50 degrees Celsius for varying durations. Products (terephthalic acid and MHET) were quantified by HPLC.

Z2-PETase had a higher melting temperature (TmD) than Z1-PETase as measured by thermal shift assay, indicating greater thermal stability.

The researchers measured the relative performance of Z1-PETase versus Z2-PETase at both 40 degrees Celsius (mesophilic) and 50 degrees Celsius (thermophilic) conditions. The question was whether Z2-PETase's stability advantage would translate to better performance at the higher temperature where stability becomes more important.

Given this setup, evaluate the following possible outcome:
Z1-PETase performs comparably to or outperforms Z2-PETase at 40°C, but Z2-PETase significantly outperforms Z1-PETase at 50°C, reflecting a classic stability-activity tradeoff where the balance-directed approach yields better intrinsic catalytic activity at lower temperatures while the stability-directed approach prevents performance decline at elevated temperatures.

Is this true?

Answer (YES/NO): NO